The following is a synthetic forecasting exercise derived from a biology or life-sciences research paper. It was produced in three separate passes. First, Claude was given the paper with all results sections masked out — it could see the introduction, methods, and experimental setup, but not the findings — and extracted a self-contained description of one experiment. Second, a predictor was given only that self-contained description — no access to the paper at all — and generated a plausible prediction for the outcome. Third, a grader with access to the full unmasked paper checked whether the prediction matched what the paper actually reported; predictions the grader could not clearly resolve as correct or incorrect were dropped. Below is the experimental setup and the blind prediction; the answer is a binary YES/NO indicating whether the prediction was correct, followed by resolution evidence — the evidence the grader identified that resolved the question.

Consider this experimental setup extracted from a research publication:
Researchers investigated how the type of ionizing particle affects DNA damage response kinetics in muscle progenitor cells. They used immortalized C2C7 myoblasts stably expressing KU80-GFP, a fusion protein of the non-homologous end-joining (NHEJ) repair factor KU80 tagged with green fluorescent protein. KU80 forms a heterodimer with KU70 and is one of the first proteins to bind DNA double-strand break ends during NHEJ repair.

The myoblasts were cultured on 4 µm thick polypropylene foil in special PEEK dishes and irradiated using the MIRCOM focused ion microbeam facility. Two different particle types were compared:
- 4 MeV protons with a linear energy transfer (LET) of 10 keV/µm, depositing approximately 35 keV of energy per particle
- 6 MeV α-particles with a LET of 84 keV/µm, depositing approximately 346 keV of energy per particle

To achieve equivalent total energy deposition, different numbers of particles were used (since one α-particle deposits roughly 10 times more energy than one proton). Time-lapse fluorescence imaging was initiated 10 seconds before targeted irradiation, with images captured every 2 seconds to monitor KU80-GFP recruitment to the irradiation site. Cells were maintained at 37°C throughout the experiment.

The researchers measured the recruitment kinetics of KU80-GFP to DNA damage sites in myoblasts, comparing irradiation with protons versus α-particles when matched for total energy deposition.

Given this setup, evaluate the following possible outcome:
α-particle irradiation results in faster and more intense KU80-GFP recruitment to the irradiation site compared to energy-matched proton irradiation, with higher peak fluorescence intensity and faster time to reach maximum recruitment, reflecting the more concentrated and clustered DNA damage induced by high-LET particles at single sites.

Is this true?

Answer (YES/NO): NO